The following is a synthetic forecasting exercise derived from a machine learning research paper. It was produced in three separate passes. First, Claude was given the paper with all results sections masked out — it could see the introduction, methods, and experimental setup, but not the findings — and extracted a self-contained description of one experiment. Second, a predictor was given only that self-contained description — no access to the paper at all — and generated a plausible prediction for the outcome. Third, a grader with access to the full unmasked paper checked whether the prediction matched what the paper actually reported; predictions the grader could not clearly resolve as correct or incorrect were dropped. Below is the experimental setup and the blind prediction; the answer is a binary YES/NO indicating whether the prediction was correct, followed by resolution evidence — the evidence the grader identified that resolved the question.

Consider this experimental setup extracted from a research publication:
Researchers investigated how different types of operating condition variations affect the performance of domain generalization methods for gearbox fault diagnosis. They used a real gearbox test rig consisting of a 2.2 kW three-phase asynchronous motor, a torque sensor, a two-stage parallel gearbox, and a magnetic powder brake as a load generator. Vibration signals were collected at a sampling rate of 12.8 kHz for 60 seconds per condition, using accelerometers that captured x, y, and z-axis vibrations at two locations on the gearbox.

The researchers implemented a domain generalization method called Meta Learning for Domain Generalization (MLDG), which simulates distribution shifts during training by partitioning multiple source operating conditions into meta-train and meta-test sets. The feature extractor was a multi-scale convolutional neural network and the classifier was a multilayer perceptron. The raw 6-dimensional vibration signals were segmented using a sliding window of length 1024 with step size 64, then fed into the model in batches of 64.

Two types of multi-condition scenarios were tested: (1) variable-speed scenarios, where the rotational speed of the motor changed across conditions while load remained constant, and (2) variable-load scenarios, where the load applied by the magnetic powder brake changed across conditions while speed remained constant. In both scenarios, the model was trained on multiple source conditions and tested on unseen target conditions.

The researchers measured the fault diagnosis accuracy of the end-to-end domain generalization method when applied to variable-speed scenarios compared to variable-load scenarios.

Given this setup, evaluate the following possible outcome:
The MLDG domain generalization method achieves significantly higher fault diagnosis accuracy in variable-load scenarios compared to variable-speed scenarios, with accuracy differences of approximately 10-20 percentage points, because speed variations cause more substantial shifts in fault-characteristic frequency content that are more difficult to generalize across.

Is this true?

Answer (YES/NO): YES